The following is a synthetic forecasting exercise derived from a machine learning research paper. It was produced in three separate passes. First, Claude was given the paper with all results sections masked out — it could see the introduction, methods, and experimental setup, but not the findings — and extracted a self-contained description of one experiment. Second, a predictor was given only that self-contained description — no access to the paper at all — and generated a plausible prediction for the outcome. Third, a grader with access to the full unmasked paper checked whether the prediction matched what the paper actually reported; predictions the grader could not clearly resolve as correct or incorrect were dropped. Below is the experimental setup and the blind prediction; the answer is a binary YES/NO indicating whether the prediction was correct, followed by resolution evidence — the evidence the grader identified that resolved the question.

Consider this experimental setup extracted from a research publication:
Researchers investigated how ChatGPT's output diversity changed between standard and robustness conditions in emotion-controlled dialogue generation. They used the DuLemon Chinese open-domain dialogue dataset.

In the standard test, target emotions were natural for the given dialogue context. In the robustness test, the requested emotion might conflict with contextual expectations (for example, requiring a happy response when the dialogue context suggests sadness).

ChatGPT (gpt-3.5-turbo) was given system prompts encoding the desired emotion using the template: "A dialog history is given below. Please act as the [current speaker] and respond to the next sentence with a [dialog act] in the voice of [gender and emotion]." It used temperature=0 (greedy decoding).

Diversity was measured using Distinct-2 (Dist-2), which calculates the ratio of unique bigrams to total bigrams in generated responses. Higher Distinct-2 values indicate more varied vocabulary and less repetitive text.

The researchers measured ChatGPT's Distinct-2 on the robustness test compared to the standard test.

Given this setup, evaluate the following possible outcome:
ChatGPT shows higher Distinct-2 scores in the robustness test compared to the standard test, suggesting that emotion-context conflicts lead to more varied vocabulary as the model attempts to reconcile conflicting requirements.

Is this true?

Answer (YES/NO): YES